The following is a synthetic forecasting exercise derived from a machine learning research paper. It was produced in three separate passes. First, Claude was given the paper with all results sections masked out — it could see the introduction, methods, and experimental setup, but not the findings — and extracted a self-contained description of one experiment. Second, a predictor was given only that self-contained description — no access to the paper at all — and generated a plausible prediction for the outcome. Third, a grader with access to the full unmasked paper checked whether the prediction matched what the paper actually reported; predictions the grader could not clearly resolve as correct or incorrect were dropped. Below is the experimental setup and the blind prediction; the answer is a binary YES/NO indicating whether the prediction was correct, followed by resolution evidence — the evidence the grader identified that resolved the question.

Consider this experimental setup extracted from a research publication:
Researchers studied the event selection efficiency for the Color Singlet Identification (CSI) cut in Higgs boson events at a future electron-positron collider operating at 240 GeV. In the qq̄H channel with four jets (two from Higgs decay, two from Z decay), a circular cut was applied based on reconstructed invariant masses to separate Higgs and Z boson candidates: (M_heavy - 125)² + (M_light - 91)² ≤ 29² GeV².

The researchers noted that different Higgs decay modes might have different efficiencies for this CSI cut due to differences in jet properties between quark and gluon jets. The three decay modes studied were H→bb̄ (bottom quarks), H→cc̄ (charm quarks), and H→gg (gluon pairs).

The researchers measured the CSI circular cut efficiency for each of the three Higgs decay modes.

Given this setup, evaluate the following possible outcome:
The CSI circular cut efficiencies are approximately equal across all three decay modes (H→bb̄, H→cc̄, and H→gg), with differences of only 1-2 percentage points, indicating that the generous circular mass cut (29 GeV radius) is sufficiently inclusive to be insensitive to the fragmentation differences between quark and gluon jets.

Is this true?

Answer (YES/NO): YES